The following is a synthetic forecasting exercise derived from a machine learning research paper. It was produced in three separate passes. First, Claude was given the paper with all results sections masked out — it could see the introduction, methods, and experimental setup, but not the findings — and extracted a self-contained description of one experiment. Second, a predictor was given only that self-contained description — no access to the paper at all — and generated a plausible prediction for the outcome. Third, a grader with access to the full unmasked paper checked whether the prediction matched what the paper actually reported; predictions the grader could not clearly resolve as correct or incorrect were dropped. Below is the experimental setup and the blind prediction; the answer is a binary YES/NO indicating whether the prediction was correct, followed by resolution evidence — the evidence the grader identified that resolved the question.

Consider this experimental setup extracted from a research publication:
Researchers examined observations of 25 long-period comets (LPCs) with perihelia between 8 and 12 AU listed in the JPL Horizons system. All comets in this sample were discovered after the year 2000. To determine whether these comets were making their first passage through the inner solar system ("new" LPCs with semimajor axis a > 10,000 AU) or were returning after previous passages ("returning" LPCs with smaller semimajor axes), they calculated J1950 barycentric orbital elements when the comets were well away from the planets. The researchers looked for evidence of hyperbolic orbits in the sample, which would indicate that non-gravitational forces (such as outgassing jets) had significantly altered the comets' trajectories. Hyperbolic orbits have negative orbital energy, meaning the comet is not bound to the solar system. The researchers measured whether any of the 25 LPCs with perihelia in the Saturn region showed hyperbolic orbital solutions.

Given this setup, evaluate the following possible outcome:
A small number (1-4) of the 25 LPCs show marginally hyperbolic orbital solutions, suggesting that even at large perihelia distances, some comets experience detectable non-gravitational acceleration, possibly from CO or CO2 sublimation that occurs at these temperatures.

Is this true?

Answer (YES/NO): NO